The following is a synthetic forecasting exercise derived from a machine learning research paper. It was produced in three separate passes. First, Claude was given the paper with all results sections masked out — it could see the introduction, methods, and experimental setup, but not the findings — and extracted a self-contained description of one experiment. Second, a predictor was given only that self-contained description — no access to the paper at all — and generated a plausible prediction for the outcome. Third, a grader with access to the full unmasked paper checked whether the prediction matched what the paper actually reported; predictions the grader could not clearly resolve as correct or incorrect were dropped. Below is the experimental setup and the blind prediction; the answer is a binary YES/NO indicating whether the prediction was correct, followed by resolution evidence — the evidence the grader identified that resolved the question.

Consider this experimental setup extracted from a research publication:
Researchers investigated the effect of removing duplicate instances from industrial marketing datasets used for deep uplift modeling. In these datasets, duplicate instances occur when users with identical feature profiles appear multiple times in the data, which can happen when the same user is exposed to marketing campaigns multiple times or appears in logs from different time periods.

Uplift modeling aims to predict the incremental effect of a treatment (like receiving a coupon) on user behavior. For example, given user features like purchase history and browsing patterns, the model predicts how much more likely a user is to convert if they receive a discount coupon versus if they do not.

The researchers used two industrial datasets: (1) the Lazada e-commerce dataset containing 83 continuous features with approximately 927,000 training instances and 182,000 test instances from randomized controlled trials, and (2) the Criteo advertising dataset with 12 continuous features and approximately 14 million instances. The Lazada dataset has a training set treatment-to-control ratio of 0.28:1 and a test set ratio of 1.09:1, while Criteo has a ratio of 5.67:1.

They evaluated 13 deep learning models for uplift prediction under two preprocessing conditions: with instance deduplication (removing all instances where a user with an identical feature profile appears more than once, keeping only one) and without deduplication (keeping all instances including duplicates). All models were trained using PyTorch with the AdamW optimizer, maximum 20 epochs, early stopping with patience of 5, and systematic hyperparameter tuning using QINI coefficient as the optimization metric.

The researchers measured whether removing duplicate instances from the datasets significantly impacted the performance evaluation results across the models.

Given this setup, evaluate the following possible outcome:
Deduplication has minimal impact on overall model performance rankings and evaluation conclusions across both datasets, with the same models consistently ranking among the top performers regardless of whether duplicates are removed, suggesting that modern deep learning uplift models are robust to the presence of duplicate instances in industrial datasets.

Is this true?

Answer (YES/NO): NO